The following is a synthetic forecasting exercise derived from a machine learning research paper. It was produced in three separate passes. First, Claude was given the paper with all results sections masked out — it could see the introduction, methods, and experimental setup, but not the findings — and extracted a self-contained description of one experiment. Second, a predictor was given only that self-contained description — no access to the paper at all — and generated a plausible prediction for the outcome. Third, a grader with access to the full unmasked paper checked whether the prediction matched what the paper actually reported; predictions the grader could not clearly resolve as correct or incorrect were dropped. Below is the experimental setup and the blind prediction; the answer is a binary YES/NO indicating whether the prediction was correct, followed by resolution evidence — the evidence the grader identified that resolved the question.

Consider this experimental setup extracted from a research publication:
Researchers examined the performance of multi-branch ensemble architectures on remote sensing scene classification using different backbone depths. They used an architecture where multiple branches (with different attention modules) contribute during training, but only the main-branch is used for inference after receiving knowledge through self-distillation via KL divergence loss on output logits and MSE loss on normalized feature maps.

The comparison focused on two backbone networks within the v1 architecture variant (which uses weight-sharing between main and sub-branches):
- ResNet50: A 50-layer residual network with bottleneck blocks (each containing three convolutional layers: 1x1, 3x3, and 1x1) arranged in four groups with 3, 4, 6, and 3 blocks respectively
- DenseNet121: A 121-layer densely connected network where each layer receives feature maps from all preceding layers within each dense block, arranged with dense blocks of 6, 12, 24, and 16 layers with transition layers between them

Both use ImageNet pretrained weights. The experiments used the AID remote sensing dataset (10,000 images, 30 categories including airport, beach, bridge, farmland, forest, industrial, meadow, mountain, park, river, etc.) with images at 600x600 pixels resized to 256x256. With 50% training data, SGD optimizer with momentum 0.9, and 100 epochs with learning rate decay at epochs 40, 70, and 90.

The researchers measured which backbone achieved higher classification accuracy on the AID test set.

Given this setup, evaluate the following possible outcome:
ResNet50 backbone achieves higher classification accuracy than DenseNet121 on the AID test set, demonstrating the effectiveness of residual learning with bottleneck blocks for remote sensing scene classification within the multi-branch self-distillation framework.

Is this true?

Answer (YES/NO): NO